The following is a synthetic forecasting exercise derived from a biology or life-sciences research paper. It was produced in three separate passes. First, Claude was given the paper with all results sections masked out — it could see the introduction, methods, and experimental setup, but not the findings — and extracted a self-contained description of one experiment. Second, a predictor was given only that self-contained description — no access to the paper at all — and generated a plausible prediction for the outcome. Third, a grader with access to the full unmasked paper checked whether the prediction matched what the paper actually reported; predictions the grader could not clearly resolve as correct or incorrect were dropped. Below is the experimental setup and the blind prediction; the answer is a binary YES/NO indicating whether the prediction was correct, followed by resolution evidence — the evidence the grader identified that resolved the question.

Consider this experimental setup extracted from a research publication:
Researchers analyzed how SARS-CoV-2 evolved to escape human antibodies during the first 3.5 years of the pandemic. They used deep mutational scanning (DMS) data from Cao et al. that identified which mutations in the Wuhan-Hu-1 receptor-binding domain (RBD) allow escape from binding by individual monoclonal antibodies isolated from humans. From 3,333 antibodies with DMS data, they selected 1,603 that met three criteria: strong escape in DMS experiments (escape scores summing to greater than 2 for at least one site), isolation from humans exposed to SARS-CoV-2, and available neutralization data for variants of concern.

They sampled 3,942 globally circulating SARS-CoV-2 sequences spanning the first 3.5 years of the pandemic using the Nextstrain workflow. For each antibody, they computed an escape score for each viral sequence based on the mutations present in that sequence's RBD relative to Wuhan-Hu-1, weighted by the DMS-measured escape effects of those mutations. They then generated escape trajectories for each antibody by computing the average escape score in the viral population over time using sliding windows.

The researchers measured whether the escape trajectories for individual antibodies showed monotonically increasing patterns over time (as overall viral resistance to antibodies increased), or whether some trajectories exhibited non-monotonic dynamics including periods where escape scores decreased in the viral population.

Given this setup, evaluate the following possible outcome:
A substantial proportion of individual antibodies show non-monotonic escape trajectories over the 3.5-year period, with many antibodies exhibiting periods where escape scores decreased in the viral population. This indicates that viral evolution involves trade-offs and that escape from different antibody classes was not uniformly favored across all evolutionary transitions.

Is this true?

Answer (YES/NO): YES